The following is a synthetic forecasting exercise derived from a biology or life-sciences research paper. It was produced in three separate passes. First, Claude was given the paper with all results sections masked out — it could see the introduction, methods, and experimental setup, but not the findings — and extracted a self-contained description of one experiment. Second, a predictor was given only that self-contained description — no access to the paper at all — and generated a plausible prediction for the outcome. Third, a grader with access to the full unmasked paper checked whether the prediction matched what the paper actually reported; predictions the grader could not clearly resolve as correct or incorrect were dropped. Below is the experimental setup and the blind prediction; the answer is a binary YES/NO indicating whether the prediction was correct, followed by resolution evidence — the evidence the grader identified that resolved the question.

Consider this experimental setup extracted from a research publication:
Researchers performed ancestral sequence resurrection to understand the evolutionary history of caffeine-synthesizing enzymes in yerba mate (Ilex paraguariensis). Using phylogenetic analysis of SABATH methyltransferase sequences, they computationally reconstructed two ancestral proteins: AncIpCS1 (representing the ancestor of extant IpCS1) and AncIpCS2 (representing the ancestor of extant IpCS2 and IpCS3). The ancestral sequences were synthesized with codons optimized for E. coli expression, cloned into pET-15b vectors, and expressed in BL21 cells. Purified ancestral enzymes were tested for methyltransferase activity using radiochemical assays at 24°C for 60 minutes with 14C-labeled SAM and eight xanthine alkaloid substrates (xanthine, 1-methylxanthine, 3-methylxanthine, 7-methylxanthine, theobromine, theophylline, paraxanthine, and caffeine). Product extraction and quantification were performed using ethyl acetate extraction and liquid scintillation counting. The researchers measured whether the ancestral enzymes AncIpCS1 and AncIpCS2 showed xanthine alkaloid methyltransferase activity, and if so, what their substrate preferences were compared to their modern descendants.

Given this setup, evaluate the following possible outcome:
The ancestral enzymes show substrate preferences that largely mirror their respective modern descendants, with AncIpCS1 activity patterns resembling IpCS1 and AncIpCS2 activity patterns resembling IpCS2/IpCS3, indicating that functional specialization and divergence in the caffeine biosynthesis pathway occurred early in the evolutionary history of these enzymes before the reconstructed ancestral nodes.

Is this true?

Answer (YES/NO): NO